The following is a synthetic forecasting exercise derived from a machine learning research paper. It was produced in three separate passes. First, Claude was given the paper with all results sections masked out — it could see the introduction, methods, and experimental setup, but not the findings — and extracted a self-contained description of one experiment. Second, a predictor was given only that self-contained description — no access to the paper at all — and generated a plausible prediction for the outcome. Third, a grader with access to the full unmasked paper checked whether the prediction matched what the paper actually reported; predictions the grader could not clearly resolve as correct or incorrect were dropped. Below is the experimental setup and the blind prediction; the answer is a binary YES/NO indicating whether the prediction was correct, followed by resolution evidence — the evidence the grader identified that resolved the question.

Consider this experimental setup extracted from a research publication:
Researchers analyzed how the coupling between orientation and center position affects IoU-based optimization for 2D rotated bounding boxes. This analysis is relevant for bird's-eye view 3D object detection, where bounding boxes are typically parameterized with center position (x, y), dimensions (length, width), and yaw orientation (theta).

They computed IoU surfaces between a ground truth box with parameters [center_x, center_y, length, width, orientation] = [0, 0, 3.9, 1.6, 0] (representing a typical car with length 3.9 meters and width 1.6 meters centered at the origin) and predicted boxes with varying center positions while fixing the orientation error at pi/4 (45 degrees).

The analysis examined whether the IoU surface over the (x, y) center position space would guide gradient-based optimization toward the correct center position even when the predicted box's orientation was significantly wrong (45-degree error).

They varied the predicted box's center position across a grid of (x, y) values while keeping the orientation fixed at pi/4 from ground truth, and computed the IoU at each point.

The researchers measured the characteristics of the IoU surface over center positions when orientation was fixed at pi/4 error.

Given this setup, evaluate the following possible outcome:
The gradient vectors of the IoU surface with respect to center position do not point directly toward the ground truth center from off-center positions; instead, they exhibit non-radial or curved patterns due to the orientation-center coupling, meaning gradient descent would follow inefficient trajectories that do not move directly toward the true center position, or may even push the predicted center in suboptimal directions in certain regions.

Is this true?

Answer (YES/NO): NO